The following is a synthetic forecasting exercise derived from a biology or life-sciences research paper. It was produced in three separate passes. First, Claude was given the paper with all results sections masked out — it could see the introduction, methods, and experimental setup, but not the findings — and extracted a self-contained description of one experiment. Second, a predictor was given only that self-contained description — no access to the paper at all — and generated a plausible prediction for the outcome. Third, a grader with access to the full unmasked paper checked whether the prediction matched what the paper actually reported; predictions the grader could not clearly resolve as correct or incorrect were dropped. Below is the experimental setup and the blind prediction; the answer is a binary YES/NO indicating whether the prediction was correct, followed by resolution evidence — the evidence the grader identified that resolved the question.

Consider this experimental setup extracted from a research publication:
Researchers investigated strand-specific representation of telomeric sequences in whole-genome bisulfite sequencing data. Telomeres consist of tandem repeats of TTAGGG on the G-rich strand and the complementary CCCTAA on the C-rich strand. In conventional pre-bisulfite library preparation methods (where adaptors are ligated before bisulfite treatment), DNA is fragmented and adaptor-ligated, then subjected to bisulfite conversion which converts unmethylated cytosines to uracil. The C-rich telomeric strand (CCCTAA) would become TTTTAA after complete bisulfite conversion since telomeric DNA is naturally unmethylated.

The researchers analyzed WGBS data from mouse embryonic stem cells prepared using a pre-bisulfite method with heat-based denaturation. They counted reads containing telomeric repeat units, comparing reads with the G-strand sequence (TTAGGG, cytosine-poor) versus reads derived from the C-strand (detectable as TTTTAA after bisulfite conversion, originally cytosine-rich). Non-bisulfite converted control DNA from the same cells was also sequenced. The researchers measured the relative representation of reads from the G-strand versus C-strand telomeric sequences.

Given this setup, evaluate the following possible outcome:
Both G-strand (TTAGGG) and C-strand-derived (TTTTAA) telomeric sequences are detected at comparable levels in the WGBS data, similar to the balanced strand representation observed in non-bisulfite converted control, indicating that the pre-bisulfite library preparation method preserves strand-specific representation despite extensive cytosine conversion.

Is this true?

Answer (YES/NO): NO